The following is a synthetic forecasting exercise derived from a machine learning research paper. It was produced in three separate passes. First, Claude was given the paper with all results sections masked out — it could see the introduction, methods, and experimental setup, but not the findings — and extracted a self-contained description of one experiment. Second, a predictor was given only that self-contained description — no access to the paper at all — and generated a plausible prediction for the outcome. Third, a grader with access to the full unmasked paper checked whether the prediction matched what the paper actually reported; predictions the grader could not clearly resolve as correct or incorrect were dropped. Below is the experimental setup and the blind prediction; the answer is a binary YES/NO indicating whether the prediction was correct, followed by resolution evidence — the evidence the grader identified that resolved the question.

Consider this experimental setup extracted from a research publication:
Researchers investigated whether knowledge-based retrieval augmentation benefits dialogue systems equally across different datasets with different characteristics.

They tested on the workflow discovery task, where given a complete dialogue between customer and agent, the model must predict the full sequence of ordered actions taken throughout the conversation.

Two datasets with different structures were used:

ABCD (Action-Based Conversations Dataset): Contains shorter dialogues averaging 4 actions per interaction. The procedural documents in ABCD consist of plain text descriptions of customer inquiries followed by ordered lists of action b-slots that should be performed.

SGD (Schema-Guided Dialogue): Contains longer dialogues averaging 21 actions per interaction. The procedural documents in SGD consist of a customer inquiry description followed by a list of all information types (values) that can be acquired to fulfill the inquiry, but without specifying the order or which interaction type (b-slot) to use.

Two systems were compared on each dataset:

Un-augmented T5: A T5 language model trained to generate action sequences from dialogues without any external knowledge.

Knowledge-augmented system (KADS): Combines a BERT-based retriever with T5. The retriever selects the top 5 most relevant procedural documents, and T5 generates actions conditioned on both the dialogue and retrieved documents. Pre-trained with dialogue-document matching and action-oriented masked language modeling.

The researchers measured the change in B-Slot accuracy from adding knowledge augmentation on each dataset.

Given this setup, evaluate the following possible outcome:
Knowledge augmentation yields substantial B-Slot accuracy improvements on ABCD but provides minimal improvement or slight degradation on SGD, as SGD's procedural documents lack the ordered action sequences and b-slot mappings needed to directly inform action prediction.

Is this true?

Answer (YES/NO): YES